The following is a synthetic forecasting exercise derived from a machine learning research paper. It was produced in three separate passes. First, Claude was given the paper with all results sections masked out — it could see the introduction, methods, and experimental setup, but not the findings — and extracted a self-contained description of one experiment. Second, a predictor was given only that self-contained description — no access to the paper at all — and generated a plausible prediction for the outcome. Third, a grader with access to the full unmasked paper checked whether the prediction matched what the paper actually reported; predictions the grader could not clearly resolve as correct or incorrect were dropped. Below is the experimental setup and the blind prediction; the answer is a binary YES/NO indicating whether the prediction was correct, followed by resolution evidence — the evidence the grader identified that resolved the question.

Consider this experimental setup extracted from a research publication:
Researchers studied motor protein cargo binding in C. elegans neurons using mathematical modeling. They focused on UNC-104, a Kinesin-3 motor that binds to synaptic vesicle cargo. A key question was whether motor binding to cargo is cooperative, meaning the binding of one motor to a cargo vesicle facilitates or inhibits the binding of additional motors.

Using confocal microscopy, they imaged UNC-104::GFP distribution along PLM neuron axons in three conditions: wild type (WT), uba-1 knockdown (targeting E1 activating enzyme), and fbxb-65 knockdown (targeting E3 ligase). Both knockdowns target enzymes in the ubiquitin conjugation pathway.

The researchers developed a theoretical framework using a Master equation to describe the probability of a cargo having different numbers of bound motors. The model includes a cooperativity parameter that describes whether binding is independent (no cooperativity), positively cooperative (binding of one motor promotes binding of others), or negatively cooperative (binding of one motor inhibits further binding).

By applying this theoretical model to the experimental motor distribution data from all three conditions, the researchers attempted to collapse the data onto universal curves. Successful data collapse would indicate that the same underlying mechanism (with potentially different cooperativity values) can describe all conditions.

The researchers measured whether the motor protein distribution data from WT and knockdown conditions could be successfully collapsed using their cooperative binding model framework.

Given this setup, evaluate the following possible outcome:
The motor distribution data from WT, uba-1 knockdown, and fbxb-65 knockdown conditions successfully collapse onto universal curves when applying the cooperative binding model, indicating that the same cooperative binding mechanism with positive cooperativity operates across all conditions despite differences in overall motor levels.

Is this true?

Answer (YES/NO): YES